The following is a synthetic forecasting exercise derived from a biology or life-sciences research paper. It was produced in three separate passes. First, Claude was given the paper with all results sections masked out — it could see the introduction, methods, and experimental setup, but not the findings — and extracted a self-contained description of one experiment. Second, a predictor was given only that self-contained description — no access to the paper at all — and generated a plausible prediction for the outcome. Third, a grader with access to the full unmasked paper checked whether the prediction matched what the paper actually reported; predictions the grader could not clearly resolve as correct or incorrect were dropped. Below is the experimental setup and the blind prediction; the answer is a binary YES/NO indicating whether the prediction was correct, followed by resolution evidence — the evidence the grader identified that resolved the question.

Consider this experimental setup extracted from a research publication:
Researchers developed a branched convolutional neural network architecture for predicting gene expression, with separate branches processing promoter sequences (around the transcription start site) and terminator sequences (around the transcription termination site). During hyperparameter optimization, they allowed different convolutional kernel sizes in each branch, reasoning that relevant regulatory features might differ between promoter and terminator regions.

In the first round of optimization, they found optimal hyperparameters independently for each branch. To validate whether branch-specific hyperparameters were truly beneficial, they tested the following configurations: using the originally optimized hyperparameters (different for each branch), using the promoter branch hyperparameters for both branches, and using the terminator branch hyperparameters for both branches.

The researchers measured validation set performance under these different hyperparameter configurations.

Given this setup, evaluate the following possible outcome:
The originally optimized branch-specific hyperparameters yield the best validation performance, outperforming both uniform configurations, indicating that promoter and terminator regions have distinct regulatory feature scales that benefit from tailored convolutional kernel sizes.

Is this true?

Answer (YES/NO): NO